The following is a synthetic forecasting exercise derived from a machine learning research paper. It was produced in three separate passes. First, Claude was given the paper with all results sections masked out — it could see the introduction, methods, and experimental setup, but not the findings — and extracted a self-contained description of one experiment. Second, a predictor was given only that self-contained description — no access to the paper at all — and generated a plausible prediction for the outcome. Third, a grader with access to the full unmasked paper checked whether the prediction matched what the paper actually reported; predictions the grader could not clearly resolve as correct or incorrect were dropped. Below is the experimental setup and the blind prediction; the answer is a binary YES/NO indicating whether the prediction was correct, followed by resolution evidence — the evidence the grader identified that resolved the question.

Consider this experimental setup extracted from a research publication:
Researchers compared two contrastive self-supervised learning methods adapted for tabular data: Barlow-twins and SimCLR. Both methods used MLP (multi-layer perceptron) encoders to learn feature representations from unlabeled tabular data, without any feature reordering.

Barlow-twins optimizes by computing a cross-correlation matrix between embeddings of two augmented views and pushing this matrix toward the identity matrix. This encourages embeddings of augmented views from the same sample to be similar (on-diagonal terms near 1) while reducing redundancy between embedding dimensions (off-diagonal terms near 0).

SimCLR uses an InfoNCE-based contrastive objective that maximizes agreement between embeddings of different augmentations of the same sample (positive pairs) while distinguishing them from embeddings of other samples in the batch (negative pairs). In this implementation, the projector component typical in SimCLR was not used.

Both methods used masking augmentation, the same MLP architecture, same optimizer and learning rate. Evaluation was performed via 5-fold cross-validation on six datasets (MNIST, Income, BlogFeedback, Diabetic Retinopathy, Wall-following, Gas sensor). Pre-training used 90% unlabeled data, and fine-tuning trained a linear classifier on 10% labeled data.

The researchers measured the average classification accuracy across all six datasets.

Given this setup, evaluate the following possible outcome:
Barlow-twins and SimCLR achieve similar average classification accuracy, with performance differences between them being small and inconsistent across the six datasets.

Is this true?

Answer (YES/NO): YES